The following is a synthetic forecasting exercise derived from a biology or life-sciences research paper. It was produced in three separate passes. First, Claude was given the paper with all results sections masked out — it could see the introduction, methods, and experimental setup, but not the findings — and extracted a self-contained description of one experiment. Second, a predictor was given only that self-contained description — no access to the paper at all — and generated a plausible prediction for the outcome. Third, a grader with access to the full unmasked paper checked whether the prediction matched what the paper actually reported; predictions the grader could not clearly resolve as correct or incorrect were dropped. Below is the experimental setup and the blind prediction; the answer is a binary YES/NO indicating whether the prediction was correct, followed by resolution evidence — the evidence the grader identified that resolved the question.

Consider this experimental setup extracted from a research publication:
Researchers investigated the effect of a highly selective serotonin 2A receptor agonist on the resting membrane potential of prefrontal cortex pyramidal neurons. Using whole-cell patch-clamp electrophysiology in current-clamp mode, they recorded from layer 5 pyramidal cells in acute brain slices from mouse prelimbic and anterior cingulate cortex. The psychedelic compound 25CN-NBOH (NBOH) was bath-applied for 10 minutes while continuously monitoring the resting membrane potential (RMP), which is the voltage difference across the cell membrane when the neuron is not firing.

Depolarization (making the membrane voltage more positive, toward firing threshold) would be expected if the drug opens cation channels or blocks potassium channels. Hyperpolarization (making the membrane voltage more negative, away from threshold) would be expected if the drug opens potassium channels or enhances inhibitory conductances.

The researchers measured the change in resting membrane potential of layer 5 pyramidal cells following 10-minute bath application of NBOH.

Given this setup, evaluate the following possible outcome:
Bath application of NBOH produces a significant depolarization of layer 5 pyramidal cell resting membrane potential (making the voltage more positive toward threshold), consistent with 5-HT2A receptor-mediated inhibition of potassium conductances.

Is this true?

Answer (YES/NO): NO